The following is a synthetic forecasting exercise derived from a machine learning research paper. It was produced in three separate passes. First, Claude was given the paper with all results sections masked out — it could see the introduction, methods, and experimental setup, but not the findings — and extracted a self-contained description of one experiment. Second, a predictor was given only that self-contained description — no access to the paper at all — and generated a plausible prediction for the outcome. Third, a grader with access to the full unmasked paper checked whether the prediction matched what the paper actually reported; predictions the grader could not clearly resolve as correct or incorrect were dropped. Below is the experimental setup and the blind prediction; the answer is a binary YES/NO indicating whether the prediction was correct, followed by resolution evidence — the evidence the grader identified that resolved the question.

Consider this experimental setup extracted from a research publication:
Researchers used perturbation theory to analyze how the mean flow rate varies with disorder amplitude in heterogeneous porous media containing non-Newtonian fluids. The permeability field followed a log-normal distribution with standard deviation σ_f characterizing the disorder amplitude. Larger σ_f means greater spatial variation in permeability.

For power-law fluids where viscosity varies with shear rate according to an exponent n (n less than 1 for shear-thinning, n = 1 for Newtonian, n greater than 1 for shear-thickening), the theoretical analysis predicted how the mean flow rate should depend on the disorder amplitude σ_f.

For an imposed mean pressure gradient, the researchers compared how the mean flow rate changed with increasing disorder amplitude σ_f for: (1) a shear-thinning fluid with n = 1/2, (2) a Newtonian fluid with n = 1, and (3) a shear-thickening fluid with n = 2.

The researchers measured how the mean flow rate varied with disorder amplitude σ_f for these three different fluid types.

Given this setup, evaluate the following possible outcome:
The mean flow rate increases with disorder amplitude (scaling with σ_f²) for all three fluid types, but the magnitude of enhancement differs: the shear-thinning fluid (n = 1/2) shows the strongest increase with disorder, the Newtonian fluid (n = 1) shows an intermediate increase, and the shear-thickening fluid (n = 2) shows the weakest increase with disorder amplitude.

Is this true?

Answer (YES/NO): NO